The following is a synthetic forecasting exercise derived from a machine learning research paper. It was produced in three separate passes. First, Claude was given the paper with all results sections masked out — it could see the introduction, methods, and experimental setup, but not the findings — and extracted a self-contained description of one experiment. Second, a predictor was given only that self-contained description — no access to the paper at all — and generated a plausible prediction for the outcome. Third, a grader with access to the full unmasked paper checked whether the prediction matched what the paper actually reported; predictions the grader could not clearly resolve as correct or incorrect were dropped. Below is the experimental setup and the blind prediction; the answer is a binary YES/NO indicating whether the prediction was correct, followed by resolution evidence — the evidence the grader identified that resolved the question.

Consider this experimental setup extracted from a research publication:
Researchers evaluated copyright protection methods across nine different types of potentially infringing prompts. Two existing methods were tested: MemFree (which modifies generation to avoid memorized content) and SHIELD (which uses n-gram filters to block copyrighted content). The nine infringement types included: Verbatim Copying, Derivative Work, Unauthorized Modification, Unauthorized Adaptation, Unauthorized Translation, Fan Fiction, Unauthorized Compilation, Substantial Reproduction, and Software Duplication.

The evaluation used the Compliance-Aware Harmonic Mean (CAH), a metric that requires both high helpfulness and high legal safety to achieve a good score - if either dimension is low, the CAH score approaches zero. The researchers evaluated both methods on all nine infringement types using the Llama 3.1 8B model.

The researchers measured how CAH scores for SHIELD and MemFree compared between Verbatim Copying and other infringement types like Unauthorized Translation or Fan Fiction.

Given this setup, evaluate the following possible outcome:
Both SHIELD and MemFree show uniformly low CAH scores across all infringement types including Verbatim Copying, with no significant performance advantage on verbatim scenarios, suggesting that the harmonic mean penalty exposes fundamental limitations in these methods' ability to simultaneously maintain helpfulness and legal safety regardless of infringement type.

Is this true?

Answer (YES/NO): NO